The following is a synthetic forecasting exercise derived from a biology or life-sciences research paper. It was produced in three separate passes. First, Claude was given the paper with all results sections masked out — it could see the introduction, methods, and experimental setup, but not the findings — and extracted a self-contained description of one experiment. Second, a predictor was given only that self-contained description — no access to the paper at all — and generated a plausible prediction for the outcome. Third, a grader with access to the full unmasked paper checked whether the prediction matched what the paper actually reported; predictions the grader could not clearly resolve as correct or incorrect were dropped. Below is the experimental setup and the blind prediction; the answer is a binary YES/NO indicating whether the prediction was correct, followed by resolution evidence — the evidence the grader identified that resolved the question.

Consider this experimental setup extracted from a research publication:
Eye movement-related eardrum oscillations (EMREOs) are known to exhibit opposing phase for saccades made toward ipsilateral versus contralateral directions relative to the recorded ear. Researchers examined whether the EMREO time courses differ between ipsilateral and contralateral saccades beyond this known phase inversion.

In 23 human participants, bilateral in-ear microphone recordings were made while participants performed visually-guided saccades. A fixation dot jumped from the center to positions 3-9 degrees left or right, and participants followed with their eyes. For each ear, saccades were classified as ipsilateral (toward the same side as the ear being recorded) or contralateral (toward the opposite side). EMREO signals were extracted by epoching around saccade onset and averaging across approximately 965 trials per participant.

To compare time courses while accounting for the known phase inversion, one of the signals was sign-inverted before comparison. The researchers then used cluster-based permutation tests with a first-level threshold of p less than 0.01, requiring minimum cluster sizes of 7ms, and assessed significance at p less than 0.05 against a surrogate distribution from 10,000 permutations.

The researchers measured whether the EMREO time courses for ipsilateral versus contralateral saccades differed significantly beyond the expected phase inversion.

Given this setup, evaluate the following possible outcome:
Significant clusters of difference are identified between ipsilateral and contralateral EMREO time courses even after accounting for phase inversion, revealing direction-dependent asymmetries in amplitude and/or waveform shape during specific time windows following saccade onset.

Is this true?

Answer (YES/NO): YES